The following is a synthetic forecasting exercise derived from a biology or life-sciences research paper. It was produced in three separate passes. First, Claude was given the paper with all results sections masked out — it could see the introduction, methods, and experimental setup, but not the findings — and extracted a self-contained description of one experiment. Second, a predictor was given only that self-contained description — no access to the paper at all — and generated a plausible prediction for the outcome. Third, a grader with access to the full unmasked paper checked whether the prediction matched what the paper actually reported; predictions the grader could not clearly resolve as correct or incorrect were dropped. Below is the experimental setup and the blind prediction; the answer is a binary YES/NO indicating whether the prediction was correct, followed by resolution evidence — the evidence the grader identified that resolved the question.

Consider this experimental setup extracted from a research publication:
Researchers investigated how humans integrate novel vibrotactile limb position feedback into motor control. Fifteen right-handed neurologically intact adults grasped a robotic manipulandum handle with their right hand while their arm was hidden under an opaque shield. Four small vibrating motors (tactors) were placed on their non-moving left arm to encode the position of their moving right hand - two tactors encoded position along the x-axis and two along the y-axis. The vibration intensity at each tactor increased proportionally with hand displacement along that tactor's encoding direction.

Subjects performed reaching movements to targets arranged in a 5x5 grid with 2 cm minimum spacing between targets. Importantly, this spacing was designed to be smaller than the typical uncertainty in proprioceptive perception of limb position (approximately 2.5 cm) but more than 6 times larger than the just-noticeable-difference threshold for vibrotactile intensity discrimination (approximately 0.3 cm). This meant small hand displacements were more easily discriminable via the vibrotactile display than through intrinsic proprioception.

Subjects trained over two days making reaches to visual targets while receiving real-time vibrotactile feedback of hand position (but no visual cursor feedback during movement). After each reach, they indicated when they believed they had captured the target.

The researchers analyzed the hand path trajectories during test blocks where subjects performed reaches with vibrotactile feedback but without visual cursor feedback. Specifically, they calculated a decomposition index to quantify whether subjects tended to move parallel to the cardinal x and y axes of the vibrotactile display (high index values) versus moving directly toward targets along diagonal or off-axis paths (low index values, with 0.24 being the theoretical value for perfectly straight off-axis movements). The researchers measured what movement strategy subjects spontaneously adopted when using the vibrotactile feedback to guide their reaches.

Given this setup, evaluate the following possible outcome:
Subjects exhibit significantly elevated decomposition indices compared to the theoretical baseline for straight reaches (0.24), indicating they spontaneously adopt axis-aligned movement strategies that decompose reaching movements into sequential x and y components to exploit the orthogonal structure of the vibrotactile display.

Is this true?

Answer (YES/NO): YES